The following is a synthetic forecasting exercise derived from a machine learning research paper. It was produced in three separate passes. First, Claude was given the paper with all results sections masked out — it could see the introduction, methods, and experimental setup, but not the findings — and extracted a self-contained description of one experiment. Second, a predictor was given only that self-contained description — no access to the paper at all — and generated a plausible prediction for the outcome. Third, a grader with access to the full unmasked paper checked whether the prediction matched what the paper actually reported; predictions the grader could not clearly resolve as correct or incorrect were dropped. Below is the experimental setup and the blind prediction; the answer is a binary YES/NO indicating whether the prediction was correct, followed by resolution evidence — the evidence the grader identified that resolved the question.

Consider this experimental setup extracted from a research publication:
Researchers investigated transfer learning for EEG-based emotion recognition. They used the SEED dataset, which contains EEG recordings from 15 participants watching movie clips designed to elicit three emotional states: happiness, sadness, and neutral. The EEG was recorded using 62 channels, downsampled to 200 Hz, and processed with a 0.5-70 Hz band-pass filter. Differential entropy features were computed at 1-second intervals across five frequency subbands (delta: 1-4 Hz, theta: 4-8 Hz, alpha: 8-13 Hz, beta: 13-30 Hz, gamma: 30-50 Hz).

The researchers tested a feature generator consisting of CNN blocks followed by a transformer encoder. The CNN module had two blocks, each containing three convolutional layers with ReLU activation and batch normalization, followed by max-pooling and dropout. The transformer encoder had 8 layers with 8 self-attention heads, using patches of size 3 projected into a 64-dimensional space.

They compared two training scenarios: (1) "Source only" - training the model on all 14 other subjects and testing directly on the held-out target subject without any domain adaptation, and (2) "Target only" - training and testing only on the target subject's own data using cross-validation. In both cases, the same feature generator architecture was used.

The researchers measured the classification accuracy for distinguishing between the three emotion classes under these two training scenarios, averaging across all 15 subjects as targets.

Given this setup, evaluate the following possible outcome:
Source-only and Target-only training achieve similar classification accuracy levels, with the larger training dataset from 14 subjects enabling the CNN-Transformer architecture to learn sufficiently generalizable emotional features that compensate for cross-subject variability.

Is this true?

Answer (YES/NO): NO